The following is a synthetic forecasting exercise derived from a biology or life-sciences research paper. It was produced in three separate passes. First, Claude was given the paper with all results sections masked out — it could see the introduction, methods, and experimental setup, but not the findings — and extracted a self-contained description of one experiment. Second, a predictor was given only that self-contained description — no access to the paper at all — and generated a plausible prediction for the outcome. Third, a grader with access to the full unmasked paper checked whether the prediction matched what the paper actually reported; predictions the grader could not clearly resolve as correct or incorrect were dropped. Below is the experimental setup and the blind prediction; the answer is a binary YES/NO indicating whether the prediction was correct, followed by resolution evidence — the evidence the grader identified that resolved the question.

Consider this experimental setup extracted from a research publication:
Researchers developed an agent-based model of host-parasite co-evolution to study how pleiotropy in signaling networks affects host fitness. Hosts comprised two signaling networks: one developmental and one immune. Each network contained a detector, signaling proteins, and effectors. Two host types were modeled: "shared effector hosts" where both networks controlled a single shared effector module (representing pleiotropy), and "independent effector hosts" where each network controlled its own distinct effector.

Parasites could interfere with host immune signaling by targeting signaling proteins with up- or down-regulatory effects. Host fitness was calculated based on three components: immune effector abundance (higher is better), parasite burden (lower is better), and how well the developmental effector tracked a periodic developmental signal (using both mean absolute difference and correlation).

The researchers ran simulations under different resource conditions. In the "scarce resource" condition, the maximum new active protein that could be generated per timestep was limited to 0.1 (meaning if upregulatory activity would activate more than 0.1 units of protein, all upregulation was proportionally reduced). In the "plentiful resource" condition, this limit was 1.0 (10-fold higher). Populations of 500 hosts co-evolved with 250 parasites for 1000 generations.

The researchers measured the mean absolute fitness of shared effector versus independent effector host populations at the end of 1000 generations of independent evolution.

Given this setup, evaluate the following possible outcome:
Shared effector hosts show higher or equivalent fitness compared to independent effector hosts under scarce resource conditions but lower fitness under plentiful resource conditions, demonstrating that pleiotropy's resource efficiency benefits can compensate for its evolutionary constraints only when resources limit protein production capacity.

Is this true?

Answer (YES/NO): NO